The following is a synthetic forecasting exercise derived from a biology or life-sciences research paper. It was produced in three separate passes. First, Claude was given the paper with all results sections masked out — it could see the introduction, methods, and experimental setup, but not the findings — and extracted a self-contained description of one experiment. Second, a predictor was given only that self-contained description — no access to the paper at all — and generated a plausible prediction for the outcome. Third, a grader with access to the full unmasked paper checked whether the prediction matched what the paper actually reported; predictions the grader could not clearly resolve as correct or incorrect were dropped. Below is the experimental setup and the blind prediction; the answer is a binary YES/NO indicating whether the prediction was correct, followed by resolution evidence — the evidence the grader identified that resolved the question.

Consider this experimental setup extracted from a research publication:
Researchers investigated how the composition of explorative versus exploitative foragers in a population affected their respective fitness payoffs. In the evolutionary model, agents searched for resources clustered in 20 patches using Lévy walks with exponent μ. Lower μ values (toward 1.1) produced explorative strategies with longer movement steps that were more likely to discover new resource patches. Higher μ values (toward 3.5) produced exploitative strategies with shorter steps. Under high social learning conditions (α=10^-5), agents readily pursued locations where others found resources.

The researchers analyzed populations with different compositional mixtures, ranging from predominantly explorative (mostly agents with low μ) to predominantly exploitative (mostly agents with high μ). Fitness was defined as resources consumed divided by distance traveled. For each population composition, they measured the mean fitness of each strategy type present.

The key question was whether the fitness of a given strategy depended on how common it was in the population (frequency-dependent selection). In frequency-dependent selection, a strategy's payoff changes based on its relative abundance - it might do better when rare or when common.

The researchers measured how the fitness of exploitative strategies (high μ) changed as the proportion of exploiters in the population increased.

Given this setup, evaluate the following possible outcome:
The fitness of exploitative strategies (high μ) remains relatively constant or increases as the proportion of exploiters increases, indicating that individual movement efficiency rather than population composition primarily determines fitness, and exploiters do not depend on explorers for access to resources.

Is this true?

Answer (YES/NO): NO